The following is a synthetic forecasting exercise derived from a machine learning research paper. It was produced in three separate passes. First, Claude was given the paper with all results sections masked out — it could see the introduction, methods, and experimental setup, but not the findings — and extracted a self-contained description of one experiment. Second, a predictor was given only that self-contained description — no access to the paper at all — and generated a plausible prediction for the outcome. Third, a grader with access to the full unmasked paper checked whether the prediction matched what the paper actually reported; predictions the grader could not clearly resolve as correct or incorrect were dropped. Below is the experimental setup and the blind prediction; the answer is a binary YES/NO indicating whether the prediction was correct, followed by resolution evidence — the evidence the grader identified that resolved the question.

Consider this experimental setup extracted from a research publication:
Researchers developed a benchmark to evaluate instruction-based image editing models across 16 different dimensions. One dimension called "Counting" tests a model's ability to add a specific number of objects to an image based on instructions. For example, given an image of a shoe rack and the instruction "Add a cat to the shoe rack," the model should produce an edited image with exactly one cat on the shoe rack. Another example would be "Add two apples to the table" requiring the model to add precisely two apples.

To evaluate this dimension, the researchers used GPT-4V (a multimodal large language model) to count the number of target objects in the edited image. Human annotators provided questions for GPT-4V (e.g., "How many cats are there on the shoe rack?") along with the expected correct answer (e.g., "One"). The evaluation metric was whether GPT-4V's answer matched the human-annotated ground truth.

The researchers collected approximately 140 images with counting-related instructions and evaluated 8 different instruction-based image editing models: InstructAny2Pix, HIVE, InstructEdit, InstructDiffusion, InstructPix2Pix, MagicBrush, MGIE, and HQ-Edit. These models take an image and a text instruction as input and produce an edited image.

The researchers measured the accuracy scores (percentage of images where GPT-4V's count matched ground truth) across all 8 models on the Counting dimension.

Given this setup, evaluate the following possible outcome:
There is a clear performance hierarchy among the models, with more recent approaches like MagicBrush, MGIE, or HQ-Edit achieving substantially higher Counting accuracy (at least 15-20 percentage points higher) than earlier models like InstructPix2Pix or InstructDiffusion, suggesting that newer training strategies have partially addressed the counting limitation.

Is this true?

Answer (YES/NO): NO